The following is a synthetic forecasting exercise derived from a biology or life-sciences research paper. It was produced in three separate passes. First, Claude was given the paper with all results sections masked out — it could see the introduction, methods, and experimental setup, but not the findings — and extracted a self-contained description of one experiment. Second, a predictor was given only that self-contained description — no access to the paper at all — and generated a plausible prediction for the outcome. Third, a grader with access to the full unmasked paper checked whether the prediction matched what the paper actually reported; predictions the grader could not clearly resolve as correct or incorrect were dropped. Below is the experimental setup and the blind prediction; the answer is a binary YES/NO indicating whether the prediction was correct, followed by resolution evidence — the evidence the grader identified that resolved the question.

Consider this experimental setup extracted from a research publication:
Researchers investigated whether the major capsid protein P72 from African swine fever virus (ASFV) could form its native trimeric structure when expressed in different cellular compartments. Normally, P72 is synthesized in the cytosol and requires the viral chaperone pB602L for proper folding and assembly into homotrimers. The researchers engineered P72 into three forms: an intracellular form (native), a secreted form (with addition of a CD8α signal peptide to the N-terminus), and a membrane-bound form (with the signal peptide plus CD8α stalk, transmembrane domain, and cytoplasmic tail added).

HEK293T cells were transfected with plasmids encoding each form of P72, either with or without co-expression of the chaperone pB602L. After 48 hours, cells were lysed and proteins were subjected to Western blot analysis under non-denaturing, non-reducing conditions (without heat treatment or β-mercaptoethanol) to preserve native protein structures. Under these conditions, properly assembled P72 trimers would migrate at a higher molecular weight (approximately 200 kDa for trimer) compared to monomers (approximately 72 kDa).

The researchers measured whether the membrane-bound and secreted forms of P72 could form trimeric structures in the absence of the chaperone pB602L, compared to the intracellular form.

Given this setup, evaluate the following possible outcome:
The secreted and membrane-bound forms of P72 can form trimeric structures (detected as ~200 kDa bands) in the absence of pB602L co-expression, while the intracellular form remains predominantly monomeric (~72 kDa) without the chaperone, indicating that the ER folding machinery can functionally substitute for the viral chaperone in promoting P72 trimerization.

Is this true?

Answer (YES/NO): YES